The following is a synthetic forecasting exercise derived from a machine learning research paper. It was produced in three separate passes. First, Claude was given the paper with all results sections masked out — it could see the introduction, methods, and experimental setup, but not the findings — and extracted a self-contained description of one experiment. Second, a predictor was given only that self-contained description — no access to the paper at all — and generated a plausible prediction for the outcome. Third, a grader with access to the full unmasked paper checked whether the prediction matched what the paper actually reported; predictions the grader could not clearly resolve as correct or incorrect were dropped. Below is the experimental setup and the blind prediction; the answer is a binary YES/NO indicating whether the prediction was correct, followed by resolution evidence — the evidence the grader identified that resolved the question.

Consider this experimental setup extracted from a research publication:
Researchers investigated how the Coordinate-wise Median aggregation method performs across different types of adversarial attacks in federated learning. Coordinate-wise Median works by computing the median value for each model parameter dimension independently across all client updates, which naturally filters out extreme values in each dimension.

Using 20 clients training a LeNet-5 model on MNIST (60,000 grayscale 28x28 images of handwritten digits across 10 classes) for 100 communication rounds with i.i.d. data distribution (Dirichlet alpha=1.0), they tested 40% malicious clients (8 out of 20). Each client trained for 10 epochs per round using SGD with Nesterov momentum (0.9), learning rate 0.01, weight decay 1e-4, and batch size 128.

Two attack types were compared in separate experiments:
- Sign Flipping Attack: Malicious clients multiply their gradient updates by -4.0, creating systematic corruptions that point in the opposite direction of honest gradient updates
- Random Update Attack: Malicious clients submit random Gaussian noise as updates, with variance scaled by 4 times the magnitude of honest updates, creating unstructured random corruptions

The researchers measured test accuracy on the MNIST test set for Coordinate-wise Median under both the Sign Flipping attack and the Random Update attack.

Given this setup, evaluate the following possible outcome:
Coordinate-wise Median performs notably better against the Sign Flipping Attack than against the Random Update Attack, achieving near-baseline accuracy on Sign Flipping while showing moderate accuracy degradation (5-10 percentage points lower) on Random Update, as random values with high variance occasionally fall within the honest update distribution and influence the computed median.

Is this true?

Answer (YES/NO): NO